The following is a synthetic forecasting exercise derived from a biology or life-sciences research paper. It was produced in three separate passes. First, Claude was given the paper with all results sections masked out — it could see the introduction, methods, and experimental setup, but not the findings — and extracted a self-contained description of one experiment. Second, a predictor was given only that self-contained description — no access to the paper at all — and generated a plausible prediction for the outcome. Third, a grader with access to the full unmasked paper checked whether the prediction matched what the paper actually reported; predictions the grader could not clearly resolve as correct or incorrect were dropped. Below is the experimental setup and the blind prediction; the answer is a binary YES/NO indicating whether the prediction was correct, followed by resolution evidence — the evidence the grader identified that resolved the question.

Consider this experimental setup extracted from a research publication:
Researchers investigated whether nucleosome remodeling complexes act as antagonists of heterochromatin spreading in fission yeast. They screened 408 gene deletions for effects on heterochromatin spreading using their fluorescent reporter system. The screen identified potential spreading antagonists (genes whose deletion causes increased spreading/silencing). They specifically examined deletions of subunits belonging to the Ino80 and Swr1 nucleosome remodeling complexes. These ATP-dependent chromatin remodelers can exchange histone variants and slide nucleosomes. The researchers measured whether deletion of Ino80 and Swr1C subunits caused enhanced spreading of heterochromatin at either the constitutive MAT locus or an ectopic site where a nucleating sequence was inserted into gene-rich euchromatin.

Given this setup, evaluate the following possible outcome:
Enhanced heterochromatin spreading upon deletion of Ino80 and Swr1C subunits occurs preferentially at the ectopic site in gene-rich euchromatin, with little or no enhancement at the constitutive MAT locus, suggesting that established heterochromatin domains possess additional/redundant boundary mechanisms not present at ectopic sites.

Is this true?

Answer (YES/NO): NO